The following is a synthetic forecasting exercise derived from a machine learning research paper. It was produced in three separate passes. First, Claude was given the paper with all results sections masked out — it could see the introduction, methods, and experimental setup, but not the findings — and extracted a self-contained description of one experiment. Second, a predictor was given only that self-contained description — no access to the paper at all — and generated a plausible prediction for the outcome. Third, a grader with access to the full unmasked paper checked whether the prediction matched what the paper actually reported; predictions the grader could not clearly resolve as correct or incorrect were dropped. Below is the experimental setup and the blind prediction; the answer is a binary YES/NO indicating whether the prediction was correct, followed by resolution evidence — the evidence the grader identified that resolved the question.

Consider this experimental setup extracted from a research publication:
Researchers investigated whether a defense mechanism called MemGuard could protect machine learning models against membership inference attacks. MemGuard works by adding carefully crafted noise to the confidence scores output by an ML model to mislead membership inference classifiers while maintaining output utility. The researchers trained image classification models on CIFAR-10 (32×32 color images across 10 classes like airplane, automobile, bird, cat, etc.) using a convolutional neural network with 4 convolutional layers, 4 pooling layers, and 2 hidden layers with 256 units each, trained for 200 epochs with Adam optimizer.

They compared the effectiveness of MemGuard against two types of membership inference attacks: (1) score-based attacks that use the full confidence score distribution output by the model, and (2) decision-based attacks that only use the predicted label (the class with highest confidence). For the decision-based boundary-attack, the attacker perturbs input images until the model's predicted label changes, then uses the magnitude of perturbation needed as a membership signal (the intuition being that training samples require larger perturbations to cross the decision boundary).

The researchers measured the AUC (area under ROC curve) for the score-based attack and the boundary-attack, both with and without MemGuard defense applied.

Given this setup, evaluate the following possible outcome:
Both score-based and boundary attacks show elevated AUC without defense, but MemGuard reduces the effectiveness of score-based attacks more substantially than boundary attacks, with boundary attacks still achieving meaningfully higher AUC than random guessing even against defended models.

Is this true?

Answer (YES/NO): YES